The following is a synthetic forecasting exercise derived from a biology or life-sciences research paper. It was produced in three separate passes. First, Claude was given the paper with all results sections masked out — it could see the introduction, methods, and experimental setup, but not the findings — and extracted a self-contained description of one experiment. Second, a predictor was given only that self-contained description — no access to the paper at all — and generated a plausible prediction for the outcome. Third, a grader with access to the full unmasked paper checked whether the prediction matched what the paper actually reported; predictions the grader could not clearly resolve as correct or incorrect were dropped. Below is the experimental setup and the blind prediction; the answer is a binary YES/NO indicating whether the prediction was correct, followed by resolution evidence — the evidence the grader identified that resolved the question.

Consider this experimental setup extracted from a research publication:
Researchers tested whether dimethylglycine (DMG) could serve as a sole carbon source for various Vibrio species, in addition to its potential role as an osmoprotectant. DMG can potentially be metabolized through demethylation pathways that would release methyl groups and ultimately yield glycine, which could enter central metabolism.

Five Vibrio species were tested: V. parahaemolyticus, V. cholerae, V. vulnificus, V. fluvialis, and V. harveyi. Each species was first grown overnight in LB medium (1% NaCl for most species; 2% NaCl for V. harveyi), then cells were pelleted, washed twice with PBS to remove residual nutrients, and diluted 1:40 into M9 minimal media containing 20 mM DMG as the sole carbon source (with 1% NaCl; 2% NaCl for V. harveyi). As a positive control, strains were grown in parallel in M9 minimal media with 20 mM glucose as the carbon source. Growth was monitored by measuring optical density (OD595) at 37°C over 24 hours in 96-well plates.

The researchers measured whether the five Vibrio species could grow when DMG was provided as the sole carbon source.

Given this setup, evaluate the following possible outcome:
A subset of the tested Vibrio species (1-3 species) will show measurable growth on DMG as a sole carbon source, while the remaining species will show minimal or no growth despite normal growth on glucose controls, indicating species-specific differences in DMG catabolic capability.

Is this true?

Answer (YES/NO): NO